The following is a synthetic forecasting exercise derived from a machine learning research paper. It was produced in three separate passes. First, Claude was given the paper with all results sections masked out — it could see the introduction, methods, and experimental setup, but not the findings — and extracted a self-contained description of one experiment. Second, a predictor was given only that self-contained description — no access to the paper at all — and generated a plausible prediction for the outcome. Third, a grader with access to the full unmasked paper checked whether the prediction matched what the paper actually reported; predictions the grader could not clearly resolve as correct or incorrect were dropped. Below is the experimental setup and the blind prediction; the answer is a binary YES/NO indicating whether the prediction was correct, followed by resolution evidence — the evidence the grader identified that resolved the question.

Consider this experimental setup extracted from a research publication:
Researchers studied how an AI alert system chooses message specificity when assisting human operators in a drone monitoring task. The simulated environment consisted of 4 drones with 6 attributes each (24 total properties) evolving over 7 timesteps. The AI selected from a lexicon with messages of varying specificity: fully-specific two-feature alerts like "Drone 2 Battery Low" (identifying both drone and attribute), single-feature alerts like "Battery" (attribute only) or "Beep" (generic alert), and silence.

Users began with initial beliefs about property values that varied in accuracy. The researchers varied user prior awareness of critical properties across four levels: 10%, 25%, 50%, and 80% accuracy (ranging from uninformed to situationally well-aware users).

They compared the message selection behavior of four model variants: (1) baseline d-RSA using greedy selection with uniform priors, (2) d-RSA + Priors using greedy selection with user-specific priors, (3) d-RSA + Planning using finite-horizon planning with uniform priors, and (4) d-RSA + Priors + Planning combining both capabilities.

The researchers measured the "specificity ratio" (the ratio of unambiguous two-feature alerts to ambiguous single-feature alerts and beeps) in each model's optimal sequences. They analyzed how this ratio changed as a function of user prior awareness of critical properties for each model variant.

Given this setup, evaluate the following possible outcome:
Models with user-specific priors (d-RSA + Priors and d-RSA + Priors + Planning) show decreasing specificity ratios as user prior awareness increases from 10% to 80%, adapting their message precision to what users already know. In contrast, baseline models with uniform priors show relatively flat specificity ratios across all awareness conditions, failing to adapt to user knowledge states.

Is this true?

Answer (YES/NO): NO